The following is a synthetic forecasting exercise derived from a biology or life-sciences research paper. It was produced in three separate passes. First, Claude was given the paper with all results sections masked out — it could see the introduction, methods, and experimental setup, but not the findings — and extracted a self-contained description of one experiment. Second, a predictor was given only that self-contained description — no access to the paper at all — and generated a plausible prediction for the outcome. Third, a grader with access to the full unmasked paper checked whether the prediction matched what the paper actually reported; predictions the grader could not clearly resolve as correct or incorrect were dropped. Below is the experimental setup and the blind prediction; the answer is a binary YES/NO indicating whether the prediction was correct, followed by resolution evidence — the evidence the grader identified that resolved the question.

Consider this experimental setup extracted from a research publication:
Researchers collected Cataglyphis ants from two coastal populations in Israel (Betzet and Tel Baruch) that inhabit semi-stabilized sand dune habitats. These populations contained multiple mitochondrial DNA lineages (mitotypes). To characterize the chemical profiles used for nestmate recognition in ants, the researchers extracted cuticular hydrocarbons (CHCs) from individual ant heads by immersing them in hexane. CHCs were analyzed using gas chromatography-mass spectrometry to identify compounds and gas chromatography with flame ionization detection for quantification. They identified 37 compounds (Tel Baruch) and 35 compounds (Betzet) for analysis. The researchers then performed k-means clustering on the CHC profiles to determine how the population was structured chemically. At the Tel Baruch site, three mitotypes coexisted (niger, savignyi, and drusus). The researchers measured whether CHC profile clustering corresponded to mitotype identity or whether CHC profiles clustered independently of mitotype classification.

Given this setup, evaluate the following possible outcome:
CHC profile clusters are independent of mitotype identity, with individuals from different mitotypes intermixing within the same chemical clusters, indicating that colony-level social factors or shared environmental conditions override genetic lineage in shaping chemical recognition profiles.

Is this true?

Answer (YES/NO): NO